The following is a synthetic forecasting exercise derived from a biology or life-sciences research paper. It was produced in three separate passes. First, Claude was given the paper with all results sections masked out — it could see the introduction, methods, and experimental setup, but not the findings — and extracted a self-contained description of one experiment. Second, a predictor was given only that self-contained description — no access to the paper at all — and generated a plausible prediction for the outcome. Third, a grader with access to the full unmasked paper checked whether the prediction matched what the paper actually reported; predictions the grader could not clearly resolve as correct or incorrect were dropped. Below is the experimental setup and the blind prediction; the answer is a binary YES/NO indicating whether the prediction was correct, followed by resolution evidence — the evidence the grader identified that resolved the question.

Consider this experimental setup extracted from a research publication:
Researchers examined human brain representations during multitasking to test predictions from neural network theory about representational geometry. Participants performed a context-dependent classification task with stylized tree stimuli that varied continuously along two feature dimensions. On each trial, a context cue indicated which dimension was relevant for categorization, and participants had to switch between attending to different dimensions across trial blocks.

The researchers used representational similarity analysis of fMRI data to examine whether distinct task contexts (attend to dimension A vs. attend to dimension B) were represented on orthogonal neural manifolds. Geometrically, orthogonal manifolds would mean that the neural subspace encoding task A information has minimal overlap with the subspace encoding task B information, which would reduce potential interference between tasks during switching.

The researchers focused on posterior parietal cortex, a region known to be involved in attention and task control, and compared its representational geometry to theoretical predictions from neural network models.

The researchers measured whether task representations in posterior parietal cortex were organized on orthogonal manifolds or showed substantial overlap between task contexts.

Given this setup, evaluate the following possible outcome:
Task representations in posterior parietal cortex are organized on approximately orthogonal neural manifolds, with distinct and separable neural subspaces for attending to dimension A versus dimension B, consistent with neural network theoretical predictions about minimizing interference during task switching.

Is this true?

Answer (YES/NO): YES